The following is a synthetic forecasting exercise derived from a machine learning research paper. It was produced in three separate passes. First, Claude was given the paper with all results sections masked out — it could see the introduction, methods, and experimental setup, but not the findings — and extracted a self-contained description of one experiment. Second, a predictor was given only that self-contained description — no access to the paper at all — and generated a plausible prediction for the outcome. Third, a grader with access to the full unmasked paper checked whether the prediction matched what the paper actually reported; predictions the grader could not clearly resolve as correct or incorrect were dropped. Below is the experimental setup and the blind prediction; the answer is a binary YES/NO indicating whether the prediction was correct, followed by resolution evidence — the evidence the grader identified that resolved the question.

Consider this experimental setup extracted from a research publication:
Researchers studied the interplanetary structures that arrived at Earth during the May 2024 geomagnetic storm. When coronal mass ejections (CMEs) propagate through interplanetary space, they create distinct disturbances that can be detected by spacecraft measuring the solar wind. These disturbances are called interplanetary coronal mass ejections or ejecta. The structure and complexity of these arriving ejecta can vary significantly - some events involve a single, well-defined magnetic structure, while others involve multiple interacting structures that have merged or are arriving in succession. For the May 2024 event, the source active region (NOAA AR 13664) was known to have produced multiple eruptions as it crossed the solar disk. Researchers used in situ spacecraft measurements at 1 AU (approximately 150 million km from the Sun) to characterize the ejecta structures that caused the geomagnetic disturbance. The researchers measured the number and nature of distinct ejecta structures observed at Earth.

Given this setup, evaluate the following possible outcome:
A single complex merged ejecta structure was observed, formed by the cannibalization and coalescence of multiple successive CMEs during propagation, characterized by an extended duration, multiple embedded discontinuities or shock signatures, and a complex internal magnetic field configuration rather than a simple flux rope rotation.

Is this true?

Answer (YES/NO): NO